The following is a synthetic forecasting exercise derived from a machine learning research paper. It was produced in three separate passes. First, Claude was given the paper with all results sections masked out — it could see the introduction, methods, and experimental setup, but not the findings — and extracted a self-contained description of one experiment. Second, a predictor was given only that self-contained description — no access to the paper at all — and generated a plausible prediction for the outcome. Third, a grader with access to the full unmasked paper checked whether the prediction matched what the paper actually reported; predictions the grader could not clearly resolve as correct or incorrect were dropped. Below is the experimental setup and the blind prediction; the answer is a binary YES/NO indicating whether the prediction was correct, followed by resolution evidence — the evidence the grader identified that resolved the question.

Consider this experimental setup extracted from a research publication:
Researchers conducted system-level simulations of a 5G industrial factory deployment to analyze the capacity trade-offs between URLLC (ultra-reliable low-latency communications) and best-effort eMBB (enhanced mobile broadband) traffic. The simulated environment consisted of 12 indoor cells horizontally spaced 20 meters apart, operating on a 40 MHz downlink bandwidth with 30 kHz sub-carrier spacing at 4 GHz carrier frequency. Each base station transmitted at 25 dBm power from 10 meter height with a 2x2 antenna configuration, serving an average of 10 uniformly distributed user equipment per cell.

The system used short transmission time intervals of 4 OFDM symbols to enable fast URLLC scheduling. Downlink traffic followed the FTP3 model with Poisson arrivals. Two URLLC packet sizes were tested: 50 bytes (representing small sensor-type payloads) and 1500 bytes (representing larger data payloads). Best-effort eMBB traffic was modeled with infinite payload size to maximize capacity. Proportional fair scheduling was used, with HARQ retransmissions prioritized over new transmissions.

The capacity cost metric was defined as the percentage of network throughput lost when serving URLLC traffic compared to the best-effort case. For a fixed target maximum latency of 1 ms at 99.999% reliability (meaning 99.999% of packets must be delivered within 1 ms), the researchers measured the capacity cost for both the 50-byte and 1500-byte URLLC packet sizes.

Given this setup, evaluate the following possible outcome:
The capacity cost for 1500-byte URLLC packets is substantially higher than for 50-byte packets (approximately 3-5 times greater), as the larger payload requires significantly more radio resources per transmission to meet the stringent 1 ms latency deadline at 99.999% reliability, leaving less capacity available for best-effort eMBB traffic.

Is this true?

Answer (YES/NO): NO